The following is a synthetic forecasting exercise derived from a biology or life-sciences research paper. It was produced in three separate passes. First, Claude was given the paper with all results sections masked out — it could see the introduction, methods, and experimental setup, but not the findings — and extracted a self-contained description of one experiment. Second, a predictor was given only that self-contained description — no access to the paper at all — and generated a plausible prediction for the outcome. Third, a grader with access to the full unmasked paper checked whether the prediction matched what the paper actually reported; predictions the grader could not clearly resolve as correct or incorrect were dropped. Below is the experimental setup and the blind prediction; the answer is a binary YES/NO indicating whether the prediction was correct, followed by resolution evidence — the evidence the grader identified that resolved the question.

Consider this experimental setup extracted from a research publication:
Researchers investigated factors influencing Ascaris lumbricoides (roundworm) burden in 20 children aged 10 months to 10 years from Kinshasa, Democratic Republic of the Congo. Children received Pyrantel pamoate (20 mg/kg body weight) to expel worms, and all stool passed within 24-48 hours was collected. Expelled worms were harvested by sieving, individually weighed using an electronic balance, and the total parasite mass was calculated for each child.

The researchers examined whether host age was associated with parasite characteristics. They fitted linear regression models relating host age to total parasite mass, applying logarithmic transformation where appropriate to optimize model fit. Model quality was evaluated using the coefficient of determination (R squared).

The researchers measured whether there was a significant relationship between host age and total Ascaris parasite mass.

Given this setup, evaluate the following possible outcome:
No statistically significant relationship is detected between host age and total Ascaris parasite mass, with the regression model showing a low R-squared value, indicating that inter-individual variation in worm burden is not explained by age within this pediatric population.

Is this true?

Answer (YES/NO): NO